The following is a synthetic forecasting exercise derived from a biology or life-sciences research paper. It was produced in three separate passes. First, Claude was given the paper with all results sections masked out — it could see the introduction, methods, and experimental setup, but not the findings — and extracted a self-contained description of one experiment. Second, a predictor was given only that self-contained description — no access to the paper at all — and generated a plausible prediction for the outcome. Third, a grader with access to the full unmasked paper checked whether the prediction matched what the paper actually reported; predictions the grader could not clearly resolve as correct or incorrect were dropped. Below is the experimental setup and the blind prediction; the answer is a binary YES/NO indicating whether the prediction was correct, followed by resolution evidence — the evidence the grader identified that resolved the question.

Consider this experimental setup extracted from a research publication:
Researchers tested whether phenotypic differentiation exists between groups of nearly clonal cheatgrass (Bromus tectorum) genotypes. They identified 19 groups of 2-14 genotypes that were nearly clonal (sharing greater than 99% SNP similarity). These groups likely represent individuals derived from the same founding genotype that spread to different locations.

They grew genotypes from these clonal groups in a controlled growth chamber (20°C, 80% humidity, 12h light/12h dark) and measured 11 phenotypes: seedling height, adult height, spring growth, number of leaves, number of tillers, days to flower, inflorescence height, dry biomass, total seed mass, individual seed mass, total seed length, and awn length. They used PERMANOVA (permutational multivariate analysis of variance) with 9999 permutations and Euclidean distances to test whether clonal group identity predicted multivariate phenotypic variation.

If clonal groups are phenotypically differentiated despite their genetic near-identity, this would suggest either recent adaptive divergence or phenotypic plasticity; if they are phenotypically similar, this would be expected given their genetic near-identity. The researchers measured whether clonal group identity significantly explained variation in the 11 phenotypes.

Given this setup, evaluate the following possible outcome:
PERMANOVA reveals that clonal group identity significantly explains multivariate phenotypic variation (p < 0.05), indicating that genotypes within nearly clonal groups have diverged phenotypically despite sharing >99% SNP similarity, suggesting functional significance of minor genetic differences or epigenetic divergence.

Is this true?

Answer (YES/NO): YES